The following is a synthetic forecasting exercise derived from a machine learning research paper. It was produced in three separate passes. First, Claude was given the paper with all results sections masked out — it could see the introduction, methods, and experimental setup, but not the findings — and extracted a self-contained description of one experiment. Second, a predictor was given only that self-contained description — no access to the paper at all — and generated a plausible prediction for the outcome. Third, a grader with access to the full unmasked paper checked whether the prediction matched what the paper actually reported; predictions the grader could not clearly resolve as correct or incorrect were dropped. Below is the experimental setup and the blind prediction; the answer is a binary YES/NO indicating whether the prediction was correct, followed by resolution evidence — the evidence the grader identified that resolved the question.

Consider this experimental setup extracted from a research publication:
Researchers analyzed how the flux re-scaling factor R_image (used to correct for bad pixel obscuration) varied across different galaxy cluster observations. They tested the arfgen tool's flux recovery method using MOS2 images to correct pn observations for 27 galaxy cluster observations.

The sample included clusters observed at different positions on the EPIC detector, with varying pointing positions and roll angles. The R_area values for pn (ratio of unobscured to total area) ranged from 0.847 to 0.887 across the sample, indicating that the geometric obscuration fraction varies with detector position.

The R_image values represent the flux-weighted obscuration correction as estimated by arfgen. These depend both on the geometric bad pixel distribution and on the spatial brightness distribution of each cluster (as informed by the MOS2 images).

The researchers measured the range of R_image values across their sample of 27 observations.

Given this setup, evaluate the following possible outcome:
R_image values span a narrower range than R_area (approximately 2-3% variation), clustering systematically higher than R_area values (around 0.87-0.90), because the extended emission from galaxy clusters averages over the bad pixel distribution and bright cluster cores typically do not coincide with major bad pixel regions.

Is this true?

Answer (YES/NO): NO